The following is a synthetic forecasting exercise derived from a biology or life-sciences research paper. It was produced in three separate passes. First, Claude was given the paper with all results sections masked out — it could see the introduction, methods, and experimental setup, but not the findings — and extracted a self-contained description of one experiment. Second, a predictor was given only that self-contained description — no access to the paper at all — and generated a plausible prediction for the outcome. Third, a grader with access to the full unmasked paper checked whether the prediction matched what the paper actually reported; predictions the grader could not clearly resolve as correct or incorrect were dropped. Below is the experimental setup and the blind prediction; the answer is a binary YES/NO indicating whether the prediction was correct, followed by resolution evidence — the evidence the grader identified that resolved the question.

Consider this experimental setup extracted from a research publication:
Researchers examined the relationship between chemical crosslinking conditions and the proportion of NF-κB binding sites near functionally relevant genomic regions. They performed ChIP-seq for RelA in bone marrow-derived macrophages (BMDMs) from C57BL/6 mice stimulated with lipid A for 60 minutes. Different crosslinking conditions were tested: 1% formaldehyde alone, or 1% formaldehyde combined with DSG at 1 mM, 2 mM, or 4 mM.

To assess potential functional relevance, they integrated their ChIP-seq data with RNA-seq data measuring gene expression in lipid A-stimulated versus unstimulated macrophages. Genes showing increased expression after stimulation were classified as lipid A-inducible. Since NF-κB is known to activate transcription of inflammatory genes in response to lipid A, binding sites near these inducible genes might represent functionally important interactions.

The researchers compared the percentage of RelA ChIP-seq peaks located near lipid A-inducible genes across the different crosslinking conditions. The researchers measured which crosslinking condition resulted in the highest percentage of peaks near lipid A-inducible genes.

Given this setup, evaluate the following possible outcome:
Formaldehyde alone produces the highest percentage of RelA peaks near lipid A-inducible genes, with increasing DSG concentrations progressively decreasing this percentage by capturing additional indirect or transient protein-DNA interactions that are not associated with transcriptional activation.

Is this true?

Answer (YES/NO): YES